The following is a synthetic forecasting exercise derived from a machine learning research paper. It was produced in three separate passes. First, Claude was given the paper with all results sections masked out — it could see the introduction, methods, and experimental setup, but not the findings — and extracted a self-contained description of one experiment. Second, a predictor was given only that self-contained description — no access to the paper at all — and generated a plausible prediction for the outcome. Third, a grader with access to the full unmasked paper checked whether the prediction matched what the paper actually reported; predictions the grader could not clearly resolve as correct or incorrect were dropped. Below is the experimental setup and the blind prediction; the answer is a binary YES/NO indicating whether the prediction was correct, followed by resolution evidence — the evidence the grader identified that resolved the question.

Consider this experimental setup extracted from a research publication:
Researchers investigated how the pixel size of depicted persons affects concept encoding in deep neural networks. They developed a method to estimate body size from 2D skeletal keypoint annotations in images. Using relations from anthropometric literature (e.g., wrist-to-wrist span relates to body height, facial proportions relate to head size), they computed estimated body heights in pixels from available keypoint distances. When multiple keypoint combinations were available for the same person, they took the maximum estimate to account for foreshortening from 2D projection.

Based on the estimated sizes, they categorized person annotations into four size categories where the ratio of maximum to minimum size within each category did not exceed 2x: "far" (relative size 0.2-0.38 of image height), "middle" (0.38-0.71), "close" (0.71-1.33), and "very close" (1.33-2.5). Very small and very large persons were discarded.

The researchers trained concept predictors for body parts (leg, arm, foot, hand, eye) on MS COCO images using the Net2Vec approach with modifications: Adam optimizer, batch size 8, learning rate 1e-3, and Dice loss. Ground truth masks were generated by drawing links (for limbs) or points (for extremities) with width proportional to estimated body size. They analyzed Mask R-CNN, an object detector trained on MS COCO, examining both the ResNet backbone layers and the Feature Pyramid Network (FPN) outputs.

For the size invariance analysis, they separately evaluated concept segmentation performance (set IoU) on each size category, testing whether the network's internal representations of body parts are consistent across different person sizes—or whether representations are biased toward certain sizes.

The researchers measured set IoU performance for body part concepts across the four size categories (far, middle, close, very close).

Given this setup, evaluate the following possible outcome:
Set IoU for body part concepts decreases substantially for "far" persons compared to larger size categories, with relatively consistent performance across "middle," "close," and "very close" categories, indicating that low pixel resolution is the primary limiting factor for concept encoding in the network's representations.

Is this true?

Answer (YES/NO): NO